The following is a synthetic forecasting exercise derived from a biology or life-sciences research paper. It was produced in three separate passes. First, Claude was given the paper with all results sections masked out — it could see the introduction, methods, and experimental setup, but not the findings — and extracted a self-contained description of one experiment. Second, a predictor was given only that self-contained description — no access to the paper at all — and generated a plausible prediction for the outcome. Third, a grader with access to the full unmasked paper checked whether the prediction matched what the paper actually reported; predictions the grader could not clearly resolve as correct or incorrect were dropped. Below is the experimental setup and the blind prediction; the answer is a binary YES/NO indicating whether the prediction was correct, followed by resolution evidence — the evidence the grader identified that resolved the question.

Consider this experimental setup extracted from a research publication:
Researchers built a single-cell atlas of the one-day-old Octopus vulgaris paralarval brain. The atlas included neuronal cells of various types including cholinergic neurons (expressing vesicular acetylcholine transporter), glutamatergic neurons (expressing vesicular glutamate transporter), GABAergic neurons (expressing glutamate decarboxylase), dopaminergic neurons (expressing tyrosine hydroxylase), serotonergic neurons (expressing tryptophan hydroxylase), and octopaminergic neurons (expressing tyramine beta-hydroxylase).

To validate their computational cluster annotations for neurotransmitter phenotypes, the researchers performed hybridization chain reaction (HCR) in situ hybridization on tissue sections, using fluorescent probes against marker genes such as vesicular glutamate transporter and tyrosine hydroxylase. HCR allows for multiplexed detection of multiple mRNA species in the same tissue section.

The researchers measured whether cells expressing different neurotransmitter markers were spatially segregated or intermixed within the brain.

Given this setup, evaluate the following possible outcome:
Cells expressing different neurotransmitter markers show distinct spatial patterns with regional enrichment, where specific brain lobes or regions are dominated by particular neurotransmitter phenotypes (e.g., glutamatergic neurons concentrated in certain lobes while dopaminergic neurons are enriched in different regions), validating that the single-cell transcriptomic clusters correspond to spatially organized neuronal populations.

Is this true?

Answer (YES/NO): YES